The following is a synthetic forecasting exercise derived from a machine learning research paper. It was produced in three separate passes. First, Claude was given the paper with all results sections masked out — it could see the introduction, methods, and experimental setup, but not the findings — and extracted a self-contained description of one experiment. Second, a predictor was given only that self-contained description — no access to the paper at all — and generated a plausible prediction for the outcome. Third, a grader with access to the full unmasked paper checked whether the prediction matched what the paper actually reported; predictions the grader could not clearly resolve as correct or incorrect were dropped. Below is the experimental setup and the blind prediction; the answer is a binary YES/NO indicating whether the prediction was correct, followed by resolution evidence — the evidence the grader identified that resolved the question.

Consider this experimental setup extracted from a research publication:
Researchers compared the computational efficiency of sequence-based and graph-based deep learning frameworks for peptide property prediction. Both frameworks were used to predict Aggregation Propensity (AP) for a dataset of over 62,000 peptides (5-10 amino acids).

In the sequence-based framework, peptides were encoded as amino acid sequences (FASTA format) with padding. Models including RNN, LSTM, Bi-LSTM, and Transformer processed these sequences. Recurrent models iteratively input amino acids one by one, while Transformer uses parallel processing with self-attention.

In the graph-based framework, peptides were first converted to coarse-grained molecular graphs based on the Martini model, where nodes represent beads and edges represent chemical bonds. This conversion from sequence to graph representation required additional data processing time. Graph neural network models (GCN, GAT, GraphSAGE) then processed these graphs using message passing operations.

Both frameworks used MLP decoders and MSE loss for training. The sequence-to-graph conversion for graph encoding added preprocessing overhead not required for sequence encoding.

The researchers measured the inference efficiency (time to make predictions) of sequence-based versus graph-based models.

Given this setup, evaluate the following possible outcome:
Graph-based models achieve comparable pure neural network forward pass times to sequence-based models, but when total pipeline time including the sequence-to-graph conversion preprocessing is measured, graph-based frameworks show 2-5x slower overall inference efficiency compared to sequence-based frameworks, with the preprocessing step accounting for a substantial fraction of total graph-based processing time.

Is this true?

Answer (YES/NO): NO